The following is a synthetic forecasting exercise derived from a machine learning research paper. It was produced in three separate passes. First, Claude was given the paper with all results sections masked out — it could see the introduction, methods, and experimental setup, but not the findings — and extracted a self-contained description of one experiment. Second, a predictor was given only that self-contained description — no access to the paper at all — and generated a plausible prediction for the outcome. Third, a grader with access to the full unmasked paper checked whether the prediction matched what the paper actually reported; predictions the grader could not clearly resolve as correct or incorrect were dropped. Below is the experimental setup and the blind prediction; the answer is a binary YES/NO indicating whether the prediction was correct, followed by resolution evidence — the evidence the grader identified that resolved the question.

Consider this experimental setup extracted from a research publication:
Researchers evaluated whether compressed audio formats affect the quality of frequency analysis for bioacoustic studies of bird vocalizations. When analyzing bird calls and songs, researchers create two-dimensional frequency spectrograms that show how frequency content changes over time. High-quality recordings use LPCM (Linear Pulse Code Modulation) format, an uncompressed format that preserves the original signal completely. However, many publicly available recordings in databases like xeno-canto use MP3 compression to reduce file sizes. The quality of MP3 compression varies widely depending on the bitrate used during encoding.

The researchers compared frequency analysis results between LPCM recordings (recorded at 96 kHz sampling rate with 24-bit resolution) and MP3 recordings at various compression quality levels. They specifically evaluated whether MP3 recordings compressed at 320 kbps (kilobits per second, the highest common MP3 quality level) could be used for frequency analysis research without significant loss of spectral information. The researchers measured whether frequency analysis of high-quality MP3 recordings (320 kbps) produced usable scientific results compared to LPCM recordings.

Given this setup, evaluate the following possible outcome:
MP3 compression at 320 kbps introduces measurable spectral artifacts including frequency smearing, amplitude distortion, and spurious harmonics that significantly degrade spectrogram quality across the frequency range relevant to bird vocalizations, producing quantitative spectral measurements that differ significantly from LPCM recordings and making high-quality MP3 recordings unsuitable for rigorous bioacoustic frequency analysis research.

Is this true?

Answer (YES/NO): NO